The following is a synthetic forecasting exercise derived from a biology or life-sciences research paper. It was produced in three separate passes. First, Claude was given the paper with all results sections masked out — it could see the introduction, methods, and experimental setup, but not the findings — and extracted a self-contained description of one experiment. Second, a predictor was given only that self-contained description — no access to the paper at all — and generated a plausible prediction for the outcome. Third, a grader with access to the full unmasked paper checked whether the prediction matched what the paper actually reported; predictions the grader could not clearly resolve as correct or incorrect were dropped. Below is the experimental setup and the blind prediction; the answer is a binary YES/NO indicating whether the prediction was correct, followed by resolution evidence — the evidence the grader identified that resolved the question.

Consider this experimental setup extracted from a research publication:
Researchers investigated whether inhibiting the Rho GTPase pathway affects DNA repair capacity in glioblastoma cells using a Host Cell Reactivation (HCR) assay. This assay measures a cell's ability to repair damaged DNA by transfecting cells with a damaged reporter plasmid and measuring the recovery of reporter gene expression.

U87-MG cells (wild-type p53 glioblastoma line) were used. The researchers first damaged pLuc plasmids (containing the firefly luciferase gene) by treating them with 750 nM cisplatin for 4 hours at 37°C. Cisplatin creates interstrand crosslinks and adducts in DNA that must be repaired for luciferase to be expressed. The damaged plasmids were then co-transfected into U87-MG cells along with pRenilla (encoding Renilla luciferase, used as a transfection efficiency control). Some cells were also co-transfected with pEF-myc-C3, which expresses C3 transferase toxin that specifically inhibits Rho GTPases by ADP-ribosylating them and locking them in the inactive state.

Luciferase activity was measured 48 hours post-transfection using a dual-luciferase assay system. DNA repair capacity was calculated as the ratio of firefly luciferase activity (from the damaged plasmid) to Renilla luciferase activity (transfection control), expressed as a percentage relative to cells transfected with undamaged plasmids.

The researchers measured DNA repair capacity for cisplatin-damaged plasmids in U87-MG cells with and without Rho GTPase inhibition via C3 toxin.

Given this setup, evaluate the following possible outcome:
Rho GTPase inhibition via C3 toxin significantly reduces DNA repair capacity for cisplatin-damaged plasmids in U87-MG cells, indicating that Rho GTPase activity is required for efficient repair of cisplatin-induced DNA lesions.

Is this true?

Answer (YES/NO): YES